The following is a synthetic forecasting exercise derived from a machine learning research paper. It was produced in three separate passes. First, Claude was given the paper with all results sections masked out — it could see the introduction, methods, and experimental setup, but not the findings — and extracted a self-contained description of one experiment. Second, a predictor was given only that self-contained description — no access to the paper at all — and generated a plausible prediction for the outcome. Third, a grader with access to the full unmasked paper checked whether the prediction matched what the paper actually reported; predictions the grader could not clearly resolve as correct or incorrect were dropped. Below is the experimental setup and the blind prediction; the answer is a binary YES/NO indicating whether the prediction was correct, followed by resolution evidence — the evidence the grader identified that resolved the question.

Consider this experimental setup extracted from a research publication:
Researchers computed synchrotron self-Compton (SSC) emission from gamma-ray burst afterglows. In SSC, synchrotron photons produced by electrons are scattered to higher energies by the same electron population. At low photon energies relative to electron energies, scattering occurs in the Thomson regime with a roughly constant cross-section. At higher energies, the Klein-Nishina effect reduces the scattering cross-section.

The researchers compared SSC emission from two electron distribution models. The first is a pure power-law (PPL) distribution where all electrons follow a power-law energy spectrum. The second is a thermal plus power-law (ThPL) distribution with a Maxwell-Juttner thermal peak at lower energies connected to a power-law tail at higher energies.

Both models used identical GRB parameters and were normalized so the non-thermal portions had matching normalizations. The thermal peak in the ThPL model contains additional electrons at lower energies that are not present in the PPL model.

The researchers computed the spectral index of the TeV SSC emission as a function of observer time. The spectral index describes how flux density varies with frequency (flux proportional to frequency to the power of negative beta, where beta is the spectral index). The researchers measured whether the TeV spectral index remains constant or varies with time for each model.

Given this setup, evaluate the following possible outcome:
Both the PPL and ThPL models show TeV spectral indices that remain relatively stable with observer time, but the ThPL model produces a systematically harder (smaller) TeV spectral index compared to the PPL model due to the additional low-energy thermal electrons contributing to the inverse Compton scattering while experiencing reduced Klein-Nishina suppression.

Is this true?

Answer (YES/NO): NO